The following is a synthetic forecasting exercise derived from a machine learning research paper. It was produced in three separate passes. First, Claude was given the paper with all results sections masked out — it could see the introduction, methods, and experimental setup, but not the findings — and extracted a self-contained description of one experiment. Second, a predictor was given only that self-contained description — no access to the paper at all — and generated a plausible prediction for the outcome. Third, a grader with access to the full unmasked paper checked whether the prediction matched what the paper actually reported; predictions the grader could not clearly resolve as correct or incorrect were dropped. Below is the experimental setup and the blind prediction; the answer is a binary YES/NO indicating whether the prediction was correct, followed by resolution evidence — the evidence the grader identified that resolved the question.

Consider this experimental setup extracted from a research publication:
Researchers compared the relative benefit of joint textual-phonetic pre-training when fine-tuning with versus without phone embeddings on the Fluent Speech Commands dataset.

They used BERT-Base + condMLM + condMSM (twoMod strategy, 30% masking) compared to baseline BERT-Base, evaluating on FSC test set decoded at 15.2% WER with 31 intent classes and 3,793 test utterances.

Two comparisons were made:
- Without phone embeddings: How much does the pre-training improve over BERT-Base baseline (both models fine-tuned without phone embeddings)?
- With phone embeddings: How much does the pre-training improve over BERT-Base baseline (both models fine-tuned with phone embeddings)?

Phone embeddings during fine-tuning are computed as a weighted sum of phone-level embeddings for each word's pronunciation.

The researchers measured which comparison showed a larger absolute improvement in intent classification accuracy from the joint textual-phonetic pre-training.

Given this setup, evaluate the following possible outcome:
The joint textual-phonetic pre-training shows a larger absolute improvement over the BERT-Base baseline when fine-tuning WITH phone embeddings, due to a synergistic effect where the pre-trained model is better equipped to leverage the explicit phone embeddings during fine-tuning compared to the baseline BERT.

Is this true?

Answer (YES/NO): NO